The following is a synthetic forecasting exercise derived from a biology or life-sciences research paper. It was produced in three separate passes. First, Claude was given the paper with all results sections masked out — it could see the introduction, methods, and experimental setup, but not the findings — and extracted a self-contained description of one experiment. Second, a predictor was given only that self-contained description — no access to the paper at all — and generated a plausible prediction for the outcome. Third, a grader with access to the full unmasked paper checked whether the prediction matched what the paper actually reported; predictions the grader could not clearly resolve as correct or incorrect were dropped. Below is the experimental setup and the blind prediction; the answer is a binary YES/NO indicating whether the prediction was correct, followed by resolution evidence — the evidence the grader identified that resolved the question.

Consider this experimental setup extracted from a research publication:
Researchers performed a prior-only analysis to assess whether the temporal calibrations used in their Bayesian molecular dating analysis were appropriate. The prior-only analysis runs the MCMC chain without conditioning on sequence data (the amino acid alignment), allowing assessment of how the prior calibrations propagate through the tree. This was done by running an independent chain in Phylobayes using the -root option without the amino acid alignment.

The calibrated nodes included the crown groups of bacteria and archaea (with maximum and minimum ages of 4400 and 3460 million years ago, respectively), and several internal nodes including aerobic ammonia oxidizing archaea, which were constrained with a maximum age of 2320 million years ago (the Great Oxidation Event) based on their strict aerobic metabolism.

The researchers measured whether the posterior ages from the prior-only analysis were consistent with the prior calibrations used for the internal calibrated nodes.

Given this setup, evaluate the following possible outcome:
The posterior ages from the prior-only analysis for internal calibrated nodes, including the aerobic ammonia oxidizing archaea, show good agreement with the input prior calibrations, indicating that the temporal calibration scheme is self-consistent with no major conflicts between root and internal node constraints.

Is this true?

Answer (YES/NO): NO